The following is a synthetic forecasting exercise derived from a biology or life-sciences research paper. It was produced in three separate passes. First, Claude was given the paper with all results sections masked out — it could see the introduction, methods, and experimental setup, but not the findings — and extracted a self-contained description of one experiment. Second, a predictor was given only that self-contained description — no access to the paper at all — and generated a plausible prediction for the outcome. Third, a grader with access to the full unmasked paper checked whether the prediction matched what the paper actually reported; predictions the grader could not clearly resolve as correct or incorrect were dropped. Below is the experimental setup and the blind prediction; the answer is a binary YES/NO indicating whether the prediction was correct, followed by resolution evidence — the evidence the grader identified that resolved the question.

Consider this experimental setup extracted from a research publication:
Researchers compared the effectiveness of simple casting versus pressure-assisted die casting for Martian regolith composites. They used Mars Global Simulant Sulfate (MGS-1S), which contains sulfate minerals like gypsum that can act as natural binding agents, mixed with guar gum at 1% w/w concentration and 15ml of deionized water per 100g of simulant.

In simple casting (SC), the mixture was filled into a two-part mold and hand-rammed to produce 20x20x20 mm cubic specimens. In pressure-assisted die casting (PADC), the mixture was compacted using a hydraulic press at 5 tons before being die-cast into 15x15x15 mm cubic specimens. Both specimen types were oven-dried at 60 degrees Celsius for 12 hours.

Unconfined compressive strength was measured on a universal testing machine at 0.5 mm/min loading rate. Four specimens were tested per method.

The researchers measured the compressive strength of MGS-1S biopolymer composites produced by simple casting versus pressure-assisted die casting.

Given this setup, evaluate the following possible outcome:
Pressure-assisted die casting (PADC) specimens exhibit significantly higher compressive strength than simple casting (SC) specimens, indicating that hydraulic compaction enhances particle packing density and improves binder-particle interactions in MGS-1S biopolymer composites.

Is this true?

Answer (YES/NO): YES